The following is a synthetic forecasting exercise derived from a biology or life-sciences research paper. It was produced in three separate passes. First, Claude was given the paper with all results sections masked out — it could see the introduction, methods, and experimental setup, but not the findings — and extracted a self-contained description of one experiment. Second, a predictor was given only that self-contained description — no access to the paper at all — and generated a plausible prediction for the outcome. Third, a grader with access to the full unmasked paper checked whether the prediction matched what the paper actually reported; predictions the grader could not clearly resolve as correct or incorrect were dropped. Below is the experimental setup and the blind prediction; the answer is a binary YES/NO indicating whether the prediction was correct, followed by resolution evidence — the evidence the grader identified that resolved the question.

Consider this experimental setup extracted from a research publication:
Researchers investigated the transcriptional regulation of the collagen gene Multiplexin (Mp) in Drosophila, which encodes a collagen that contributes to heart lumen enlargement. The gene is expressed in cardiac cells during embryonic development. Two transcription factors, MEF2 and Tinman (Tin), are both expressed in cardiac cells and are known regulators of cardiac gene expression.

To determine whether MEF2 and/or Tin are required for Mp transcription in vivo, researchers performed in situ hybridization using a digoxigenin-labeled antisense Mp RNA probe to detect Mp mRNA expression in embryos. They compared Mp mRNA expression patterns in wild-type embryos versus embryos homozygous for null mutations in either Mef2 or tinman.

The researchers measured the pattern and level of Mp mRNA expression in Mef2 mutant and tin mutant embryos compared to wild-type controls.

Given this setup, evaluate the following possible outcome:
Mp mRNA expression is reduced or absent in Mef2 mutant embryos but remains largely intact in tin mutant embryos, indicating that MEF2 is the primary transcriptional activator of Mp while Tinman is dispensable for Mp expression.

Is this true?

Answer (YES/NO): NO